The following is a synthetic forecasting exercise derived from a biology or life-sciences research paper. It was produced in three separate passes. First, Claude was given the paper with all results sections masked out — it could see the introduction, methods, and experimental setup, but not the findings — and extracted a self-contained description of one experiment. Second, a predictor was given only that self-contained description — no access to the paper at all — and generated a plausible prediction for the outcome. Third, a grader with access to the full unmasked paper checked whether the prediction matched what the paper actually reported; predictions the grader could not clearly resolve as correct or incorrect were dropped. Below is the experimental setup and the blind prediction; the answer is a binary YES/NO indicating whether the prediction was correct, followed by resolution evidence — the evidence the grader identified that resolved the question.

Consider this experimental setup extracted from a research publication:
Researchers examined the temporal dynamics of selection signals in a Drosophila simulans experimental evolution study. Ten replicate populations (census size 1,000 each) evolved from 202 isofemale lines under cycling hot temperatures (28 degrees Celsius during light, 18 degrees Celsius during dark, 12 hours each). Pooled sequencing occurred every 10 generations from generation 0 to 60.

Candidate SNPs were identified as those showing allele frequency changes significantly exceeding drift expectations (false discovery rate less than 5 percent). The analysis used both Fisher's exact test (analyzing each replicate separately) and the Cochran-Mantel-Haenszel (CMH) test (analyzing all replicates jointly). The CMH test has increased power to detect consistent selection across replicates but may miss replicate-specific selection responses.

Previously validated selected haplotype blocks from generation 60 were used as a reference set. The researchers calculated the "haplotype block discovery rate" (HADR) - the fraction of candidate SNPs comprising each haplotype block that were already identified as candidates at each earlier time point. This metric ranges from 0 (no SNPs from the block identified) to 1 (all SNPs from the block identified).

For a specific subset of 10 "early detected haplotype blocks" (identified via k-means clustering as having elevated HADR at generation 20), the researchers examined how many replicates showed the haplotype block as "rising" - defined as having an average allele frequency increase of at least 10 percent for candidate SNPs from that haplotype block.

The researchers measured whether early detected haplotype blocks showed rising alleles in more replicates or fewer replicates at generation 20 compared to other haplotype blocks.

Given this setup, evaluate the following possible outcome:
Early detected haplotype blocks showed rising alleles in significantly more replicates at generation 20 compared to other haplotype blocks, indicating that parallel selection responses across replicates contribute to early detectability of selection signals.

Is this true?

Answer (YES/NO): YES